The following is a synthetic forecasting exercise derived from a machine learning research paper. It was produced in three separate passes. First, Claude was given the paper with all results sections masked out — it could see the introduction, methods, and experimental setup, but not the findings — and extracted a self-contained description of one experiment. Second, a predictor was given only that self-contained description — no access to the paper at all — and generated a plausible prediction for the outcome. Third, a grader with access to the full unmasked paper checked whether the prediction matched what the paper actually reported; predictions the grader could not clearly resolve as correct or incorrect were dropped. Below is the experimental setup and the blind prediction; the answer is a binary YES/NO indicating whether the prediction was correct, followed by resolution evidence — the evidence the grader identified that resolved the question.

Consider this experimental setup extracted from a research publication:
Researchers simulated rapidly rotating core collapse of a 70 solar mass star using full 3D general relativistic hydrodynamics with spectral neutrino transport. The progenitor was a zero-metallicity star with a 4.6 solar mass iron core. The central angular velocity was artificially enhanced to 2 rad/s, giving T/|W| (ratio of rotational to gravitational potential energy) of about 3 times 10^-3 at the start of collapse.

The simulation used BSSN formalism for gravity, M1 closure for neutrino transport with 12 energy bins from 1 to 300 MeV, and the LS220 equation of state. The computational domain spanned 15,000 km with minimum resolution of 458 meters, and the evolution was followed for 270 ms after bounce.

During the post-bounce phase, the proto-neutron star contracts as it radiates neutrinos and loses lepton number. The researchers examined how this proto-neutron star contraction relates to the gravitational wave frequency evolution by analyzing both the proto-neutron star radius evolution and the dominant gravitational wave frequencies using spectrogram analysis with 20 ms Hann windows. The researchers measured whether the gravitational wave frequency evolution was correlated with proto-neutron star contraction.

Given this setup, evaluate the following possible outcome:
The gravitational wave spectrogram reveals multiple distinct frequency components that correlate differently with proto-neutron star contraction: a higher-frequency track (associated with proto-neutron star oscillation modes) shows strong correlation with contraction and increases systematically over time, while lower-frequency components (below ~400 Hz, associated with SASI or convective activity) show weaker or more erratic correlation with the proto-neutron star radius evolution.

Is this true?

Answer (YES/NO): NO